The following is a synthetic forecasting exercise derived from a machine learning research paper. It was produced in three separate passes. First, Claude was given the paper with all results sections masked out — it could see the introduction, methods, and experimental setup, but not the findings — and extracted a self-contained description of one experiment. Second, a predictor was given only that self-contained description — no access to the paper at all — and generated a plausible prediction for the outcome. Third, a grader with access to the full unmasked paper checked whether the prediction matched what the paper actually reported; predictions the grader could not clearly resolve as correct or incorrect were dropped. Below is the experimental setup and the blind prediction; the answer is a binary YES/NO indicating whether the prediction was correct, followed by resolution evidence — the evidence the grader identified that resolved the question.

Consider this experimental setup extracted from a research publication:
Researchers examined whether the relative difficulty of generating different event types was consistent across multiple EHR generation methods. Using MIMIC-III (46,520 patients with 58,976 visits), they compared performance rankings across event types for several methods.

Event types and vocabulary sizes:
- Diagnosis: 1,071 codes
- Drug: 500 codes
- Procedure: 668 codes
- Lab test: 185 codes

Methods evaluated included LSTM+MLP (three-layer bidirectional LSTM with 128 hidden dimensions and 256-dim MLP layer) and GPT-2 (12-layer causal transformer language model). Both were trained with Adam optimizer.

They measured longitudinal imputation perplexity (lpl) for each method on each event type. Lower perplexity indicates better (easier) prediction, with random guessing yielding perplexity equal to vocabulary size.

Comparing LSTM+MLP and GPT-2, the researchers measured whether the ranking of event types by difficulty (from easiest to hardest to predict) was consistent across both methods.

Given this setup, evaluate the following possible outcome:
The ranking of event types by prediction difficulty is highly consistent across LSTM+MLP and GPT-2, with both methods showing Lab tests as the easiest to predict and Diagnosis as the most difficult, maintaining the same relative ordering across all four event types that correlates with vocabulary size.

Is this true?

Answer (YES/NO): NO